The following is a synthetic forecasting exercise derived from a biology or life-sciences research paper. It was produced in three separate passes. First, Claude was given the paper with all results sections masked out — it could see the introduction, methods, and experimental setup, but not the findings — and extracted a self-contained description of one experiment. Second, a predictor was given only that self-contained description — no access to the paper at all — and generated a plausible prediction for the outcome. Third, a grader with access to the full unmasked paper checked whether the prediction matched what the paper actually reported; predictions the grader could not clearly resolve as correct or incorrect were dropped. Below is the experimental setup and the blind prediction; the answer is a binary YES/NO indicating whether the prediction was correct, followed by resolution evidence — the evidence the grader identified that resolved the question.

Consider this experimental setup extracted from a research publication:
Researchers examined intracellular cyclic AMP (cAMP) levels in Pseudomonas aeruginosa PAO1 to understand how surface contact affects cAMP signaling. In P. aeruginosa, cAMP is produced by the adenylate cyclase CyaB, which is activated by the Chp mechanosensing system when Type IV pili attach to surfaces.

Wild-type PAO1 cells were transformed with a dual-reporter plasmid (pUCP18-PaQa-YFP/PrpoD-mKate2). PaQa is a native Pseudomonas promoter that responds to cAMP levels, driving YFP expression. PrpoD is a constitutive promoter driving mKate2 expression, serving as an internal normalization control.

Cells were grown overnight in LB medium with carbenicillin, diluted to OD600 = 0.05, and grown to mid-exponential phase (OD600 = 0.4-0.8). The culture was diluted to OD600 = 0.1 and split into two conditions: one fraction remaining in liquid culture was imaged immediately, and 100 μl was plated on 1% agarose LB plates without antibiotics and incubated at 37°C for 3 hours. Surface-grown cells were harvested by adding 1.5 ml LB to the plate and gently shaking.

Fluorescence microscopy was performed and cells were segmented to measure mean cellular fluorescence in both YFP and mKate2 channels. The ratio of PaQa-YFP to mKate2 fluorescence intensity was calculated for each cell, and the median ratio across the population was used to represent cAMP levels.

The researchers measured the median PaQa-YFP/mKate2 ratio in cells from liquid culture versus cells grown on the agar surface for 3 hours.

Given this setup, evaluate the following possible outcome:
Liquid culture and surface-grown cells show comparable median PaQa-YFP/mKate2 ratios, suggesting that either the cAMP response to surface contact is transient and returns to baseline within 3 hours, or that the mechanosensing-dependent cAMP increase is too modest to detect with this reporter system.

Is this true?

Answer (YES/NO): NO